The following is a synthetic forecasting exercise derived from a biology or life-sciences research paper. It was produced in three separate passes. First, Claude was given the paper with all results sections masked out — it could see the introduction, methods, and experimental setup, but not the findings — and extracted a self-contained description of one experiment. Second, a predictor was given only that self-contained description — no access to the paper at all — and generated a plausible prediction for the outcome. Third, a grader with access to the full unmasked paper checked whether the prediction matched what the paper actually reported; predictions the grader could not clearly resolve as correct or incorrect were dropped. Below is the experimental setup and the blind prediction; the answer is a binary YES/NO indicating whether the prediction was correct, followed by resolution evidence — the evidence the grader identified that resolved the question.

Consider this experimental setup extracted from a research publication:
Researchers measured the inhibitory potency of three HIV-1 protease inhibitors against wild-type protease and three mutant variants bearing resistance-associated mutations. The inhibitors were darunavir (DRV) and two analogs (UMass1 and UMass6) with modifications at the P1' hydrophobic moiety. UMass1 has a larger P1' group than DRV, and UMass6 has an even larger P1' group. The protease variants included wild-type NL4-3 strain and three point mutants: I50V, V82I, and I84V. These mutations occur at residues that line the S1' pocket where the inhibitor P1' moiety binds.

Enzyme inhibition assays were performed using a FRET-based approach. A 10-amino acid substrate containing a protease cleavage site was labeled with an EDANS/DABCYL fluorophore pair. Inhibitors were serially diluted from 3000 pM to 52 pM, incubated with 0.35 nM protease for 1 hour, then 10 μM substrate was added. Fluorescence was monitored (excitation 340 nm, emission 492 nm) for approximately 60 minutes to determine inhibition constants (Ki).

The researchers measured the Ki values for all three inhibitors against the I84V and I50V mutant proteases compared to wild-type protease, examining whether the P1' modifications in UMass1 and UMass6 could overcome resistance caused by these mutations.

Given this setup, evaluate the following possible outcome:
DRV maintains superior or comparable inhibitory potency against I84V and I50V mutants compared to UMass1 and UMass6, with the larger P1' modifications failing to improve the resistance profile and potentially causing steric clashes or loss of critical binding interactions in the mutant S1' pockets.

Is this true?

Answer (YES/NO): NO